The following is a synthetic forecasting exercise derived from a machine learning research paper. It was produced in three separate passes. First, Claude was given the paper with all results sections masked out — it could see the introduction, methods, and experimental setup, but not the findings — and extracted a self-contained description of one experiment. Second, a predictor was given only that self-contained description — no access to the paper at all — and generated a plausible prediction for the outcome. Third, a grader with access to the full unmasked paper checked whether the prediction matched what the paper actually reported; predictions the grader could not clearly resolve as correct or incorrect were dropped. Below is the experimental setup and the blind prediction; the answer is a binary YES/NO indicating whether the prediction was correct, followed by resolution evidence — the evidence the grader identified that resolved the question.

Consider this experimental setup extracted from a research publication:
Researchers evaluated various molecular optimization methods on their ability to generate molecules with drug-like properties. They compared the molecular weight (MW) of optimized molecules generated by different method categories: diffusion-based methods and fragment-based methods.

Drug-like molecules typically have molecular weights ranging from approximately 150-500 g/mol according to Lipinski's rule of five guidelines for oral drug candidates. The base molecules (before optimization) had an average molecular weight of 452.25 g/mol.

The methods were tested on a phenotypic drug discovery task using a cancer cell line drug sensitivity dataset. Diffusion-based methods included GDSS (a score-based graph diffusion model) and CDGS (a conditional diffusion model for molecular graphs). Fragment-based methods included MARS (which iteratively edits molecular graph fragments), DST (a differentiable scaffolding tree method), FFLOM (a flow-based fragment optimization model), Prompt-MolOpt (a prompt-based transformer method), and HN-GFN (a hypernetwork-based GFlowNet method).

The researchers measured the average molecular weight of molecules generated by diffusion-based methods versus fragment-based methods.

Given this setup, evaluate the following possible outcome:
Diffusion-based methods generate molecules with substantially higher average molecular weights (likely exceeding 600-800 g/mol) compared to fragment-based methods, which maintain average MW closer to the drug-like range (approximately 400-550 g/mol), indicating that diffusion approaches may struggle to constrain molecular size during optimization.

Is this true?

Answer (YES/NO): NO